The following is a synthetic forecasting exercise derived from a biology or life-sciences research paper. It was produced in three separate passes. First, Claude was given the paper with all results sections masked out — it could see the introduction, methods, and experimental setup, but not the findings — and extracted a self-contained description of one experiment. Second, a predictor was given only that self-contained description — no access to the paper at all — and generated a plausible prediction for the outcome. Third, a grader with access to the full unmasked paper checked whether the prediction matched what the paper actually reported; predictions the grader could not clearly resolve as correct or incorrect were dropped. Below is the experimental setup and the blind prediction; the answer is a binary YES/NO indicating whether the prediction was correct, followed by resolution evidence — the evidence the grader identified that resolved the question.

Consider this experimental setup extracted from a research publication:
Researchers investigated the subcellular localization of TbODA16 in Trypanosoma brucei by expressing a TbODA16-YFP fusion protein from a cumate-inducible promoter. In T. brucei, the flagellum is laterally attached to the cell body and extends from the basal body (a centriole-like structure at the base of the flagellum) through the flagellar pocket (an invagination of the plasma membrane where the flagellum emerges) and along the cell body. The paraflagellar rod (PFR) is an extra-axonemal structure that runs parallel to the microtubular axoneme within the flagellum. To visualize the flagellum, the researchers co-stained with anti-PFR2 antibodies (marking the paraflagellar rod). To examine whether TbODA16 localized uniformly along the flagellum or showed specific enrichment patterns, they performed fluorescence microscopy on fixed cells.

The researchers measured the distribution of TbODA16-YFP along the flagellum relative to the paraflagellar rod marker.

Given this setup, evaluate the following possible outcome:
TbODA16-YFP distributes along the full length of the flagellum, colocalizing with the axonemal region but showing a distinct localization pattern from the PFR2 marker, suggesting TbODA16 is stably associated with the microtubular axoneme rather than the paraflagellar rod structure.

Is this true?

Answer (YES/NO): NO